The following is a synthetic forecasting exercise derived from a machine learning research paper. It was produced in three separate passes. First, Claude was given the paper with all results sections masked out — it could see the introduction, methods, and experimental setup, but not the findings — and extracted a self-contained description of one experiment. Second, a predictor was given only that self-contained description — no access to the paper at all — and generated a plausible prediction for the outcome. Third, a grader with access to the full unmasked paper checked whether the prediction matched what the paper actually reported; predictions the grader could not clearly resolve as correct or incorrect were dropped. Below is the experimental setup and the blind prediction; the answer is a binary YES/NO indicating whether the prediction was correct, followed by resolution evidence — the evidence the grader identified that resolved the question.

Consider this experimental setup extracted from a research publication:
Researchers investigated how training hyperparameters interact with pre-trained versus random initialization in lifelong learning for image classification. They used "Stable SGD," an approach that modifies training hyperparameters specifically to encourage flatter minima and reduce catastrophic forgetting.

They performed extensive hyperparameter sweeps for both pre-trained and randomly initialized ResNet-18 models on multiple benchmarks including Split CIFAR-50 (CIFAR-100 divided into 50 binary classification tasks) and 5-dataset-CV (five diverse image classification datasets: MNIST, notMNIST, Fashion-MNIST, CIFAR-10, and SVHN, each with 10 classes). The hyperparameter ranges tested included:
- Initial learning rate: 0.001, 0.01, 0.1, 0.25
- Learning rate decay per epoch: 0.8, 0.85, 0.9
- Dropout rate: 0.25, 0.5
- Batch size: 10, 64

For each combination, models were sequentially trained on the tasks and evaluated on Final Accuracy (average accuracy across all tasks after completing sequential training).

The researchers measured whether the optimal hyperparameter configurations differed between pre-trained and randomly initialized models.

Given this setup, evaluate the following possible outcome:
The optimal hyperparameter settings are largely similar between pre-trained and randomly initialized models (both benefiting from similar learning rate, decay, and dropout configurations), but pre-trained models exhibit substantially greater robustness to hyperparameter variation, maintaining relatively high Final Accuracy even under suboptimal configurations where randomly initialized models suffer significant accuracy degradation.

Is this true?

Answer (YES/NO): NO